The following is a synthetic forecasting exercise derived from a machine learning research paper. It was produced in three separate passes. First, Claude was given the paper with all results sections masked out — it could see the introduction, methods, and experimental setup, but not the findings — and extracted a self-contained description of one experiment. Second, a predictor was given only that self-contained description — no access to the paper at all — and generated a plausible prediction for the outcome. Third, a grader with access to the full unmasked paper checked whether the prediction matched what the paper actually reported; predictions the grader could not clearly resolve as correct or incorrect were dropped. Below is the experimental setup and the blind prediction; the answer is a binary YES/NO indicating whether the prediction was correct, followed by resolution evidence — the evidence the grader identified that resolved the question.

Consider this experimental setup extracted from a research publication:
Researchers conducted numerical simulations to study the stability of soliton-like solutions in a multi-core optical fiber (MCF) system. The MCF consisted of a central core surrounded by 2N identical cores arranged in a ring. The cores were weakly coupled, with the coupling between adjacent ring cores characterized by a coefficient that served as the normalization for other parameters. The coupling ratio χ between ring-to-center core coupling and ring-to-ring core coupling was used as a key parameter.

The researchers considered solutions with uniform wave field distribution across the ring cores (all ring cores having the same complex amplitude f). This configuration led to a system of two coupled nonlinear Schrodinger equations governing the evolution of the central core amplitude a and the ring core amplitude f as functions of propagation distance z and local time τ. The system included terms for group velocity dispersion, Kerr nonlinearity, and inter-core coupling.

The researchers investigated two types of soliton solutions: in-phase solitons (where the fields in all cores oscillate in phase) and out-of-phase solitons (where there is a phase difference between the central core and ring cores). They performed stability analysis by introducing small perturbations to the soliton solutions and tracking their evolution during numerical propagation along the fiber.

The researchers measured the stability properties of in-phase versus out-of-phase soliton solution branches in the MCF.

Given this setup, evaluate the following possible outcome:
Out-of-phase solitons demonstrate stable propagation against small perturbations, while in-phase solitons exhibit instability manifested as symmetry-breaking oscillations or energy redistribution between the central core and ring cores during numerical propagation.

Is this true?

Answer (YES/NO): NO